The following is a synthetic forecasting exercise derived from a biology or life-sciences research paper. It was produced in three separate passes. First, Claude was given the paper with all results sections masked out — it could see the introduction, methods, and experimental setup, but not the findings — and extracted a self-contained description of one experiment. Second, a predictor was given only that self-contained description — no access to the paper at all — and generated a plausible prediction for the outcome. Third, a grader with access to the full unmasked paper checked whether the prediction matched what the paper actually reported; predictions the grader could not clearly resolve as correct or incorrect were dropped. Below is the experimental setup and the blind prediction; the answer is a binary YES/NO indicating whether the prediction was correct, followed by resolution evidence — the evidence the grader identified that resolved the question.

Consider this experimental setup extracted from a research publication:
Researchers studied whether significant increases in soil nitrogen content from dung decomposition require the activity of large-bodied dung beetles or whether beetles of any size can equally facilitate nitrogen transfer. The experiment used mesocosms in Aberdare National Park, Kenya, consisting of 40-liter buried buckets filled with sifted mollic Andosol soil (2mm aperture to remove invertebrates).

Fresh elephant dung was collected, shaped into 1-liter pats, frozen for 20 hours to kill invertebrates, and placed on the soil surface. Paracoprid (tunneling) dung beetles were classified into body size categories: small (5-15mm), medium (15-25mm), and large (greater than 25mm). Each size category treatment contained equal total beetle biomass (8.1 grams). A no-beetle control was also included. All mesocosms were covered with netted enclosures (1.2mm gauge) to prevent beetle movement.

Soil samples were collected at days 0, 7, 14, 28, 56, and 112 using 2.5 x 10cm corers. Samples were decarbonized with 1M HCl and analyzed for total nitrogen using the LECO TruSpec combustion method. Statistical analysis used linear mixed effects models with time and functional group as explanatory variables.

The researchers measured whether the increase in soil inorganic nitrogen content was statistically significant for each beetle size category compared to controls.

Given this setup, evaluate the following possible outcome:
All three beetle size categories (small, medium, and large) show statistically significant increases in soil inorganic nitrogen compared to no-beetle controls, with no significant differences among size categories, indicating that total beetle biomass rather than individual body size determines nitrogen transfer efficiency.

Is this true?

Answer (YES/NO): NO